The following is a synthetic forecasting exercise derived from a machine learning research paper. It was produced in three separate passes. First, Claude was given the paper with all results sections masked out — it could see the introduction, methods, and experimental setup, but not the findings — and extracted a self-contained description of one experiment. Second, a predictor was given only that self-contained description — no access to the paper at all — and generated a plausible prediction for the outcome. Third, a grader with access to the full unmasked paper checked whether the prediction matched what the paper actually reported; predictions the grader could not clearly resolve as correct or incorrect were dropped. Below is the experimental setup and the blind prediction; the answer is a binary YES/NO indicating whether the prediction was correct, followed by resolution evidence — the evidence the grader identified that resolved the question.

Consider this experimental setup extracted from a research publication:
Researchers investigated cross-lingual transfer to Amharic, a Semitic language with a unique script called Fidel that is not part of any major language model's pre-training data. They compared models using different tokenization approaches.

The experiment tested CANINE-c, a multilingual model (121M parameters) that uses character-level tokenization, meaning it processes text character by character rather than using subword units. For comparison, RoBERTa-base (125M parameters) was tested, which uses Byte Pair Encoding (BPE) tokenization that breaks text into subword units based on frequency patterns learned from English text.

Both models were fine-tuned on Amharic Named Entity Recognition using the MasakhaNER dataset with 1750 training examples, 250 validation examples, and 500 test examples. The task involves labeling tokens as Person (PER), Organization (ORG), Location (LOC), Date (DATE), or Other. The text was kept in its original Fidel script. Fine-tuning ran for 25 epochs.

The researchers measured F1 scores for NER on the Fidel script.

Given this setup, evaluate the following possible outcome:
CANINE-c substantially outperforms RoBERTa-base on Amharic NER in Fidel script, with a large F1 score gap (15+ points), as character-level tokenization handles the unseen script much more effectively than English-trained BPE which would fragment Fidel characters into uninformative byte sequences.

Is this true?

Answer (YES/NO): NO